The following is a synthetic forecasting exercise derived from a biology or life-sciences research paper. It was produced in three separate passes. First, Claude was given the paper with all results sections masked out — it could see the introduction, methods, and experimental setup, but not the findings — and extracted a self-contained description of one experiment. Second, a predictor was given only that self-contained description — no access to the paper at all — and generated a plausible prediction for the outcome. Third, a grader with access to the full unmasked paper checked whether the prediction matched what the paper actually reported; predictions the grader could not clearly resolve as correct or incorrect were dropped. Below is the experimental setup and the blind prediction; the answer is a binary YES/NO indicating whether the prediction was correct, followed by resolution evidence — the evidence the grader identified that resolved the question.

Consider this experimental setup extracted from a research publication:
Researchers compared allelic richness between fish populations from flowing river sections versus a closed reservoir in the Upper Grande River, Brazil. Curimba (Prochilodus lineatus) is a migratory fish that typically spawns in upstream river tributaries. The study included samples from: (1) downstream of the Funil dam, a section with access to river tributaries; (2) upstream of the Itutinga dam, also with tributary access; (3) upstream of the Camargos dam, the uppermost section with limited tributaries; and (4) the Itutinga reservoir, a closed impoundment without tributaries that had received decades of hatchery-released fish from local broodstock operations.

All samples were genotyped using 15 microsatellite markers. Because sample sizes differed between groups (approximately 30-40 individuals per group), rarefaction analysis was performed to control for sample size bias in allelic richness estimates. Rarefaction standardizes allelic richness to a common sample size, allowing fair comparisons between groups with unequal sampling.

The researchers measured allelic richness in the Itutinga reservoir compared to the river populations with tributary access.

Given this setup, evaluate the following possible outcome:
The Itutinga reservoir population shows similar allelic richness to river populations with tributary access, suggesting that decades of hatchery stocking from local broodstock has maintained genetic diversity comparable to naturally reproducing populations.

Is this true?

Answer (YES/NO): NO